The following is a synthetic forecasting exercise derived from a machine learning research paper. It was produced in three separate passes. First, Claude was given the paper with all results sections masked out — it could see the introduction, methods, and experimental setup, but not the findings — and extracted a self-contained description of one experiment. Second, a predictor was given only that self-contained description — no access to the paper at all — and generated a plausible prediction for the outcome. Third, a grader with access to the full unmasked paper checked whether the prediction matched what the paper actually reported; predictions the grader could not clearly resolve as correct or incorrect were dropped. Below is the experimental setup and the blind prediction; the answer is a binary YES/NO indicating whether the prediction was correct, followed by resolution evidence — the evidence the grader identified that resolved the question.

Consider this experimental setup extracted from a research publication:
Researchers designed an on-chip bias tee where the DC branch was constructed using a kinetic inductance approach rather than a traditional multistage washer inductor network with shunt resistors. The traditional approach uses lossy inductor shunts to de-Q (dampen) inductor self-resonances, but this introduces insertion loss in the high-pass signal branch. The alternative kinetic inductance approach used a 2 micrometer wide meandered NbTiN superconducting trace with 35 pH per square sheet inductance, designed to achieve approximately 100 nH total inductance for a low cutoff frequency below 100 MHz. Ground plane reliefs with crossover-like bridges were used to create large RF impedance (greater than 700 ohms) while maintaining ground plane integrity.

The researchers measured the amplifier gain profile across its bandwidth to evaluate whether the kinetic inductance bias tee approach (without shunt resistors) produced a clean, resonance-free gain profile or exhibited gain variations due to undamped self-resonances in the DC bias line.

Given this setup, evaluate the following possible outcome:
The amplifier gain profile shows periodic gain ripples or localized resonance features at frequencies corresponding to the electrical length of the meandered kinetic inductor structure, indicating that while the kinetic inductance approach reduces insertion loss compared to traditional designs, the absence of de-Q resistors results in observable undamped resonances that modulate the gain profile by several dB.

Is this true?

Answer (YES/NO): YES